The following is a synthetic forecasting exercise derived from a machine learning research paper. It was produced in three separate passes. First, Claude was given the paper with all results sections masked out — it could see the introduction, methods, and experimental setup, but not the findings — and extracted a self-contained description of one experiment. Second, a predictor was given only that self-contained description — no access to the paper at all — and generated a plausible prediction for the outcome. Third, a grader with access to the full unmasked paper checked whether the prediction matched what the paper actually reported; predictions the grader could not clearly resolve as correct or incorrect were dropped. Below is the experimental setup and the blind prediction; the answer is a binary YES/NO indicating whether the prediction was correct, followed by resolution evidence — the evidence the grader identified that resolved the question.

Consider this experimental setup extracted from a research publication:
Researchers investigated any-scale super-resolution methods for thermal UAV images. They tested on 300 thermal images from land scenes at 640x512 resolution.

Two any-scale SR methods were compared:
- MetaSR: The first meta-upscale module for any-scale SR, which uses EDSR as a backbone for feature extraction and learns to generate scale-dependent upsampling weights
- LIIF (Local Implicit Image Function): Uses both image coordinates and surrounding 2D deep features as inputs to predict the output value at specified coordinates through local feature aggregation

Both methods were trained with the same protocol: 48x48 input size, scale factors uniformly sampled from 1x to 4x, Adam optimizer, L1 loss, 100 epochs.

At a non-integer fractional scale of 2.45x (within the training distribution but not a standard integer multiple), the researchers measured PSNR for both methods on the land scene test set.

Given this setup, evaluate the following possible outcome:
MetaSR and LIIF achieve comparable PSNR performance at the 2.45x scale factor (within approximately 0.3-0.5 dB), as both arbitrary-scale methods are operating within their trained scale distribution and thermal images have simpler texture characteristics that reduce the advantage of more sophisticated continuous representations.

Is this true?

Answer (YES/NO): YES